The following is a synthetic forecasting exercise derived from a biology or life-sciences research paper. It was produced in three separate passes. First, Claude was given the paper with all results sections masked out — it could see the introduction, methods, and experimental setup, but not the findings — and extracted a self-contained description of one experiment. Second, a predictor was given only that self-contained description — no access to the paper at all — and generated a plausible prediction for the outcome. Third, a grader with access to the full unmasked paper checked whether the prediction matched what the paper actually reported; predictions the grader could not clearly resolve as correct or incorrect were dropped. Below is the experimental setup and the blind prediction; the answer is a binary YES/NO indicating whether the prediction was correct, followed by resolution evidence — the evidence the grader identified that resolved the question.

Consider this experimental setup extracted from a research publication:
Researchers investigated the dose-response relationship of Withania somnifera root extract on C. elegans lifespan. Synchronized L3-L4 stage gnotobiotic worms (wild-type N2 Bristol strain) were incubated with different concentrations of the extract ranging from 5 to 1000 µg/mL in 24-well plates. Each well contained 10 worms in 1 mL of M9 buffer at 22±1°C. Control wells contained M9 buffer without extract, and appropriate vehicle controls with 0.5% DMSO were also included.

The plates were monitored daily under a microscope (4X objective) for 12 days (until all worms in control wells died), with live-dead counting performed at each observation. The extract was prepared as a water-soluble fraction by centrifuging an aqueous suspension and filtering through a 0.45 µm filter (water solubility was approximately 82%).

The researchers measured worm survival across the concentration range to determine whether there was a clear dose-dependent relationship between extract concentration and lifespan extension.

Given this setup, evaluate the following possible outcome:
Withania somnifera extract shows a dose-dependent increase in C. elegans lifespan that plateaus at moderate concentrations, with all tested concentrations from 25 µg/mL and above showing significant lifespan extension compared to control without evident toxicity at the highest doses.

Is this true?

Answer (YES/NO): NO